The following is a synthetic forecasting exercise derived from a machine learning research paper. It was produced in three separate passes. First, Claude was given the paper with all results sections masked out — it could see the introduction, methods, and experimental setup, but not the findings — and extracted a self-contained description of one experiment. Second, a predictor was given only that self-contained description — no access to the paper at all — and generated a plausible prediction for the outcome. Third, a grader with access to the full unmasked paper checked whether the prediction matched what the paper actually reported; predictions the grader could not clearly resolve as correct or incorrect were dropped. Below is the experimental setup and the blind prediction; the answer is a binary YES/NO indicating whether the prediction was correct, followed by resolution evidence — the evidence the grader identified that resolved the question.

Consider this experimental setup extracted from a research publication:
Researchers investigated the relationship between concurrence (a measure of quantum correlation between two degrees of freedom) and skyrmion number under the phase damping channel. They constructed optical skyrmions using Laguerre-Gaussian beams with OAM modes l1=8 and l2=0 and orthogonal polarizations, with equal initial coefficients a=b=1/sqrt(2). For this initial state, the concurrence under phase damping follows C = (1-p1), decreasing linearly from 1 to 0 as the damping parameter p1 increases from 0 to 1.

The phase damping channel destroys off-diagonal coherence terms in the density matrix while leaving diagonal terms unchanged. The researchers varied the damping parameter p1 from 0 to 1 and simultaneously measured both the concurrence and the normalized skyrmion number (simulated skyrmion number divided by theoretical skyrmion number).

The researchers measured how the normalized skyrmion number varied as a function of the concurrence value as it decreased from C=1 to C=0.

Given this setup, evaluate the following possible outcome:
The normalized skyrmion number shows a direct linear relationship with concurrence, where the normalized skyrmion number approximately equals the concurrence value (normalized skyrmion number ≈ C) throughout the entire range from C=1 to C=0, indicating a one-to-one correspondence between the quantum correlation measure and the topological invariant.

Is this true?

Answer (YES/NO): NO